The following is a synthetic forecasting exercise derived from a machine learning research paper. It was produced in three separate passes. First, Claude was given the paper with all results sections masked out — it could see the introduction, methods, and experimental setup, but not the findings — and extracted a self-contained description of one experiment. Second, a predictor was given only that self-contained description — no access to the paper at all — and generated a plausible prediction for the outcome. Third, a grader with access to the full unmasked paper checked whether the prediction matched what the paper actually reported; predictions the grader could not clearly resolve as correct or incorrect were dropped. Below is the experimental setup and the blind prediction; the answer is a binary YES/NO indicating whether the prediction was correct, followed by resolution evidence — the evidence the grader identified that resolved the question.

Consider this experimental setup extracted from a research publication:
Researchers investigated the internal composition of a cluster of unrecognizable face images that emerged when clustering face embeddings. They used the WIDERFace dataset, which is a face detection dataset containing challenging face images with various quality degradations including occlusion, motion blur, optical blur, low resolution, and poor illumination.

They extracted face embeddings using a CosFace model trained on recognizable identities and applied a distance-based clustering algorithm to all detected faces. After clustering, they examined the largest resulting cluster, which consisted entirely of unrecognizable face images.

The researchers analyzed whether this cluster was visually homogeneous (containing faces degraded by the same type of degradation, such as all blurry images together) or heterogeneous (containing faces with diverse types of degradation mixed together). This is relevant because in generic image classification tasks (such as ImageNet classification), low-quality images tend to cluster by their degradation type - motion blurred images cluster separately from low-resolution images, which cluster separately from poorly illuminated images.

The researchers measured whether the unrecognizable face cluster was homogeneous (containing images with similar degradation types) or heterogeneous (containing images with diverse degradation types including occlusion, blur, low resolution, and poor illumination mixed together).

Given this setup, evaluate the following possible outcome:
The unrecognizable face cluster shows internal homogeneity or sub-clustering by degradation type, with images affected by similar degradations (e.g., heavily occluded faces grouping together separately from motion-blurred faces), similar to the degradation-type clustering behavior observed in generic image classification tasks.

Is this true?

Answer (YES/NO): NO